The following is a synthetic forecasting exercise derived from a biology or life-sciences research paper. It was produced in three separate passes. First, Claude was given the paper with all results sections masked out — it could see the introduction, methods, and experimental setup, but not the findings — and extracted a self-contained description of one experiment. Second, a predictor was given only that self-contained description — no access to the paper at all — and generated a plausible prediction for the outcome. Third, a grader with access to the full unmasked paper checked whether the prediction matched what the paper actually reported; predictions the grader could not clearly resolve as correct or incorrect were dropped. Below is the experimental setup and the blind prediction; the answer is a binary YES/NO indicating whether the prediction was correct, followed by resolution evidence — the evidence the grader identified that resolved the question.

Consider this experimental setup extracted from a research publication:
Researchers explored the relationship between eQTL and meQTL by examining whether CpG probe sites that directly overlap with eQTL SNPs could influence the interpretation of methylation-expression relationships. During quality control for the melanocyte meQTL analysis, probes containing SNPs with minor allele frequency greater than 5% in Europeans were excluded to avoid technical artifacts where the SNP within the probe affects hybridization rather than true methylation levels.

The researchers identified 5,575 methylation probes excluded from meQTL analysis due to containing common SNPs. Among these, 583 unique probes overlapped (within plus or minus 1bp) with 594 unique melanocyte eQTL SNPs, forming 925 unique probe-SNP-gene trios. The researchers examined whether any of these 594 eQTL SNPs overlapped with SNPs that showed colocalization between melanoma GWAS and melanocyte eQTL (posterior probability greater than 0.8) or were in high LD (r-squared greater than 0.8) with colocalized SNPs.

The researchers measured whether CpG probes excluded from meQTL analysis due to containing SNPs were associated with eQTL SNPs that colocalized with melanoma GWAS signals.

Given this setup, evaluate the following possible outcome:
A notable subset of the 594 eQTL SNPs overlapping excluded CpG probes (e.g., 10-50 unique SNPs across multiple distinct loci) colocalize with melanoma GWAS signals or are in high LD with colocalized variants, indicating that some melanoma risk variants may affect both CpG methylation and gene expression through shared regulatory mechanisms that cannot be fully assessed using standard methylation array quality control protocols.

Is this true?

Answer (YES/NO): NO